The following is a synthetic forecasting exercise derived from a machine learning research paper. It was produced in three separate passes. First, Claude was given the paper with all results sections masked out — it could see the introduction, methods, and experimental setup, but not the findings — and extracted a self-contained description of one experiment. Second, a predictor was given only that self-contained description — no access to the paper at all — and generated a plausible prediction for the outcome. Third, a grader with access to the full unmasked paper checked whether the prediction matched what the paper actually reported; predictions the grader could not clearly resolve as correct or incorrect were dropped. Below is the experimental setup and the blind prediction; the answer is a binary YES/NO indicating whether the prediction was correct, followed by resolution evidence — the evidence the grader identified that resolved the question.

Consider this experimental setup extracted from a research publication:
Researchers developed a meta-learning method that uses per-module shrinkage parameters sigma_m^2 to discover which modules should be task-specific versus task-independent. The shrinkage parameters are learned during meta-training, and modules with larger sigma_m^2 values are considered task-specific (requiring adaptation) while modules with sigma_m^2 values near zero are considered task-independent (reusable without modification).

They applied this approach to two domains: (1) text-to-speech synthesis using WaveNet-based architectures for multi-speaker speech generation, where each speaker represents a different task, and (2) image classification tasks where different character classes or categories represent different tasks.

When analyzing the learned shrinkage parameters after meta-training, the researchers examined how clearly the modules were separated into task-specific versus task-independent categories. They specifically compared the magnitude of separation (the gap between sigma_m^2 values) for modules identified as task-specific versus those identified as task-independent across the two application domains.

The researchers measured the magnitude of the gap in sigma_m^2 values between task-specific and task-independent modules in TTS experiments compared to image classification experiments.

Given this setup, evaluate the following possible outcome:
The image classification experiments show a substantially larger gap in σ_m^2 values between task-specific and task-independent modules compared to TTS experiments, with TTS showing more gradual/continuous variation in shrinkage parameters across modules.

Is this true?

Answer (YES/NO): YES